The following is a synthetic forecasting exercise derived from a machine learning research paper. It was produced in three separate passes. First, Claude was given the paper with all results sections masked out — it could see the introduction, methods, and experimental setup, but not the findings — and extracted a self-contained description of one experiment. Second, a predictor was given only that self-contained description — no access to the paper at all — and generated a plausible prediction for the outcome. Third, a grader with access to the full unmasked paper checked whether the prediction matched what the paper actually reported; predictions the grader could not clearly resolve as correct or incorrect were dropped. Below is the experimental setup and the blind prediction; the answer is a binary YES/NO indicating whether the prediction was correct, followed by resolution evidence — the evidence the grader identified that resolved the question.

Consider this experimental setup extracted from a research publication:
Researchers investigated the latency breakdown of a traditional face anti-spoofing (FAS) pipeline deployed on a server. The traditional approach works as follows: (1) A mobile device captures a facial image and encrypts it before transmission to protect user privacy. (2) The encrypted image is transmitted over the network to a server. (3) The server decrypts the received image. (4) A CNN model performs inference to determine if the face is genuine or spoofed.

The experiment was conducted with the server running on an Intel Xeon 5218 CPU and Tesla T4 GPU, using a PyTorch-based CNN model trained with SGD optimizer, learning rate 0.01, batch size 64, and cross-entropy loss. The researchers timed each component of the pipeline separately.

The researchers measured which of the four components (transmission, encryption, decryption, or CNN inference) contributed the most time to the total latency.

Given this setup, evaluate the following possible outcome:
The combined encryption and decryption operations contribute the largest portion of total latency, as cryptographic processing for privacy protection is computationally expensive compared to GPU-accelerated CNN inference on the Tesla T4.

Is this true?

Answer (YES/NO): YES